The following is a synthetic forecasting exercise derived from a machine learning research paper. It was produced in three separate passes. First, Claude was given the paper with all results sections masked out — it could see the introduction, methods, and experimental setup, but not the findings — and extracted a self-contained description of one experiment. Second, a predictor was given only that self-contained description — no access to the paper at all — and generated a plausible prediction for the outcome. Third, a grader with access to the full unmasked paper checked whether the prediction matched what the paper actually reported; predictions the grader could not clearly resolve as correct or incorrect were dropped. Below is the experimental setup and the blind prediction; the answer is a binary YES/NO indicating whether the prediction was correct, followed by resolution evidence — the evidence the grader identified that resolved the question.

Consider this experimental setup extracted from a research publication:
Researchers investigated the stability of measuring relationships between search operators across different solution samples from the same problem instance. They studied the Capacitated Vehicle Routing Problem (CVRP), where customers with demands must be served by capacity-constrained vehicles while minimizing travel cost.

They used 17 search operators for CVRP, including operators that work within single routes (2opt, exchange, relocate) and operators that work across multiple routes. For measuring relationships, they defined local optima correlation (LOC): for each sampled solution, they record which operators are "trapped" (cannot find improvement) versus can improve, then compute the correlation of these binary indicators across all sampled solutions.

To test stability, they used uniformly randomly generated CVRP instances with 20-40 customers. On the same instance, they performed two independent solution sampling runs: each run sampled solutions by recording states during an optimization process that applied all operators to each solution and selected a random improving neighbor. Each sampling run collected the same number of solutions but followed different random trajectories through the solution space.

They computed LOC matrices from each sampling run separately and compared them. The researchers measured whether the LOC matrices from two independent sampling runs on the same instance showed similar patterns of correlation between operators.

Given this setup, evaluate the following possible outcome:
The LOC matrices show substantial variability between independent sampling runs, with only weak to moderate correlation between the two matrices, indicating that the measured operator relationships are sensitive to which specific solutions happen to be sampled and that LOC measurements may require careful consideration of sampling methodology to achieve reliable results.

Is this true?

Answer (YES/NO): NO